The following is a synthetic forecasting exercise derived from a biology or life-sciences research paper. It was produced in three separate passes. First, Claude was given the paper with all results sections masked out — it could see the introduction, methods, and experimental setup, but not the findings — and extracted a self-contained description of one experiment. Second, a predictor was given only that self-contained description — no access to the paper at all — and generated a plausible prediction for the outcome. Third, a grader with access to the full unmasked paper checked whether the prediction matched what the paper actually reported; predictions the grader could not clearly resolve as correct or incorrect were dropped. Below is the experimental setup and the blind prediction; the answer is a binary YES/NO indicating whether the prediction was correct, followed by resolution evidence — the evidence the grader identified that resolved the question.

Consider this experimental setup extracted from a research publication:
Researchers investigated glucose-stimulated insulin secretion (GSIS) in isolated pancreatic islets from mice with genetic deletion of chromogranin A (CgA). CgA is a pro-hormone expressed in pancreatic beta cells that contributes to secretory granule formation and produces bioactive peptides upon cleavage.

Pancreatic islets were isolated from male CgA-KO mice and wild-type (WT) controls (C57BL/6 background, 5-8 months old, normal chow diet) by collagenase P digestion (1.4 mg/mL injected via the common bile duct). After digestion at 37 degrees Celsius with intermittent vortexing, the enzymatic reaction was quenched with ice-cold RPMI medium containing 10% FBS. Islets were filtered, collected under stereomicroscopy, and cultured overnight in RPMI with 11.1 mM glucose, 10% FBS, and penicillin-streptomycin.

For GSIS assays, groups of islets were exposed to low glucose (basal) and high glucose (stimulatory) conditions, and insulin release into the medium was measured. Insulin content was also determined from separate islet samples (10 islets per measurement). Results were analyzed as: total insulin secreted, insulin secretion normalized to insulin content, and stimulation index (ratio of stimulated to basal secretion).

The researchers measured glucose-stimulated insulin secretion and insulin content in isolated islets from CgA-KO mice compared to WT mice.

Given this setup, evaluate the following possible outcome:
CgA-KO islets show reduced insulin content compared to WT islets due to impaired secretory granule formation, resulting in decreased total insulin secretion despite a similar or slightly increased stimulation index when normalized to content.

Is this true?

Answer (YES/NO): NO